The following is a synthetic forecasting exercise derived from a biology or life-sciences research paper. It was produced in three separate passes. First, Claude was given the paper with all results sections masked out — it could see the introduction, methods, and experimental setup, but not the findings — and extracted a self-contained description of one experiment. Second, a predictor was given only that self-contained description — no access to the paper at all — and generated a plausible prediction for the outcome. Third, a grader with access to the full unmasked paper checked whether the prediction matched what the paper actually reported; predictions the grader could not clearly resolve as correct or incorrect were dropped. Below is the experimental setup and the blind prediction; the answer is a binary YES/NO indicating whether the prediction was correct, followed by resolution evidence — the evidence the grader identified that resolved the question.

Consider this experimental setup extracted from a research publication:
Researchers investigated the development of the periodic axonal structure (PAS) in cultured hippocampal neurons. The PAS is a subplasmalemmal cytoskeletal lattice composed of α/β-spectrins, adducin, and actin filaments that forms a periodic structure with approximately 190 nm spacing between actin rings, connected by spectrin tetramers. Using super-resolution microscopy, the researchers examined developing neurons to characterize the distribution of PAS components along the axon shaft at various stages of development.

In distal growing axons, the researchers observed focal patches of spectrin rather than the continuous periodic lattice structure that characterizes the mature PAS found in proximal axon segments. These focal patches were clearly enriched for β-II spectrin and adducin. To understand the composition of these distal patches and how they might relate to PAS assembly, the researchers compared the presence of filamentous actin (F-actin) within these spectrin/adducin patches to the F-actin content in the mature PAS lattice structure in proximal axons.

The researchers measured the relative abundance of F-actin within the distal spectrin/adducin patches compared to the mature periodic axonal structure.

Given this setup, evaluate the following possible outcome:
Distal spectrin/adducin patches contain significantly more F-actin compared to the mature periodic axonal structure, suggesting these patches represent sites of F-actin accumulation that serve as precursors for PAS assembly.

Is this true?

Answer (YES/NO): NO